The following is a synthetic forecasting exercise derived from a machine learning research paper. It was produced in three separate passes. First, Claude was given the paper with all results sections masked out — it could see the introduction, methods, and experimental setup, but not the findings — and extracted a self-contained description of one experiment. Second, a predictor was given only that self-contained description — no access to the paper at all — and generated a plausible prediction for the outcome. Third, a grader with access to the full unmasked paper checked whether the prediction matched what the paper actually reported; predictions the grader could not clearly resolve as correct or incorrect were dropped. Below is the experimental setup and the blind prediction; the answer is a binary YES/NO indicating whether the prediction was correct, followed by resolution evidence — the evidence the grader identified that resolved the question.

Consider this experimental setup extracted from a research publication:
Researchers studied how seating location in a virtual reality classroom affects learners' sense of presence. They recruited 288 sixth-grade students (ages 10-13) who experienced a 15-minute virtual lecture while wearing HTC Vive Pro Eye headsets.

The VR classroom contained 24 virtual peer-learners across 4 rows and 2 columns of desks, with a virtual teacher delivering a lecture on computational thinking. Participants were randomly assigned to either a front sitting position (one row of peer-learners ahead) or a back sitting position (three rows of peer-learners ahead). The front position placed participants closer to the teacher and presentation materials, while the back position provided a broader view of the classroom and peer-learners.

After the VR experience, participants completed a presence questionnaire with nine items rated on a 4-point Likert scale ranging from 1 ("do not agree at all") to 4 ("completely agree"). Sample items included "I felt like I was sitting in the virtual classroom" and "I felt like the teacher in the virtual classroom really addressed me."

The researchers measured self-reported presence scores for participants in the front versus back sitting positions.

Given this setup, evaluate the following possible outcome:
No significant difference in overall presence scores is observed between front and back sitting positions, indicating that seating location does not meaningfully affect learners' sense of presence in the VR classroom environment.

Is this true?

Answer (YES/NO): YES